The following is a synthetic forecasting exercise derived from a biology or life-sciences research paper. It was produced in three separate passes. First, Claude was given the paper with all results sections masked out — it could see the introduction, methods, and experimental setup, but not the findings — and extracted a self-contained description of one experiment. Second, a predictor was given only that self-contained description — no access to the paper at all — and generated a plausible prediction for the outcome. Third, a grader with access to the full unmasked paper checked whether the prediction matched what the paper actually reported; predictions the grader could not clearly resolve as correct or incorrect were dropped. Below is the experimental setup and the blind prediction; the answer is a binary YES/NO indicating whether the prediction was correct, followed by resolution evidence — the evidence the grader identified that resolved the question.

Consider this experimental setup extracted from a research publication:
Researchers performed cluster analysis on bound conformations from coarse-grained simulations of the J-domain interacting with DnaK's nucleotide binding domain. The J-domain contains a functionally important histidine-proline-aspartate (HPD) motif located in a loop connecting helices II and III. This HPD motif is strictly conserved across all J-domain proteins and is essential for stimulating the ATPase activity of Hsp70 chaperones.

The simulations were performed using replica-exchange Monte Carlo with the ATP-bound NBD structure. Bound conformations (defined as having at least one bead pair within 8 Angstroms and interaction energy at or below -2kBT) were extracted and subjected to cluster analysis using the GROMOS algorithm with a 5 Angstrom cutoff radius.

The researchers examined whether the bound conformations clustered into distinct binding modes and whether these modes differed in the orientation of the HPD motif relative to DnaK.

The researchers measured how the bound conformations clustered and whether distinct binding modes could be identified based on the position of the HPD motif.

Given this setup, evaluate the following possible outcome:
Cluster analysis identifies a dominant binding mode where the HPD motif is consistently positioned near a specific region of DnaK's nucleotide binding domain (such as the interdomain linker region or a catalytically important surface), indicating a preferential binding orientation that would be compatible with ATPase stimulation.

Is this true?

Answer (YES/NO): NO